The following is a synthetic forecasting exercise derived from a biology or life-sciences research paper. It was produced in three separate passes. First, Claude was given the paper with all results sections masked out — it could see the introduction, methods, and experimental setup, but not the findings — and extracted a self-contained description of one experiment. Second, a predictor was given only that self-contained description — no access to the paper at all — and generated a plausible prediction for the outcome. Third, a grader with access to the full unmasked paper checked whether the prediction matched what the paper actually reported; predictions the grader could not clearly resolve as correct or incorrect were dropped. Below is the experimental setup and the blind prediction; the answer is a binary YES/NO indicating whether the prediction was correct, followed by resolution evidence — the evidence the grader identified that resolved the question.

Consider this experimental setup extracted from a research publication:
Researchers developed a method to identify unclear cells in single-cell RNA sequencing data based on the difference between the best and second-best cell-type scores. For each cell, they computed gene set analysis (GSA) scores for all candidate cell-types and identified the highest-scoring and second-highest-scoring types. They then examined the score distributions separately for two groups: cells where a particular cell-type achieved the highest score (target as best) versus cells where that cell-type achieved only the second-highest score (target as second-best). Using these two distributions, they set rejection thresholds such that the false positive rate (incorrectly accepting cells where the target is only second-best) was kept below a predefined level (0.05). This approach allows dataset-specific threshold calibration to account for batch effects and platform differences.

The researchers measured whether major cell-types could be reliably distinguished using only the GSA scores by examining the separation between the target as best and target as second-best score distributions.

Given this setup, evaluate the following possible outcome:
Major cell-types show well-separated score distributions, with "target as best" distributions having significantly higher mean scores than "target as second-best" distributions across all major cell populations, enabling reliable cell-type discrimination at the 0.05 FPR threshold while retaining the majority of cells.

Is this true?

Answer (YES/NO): NO